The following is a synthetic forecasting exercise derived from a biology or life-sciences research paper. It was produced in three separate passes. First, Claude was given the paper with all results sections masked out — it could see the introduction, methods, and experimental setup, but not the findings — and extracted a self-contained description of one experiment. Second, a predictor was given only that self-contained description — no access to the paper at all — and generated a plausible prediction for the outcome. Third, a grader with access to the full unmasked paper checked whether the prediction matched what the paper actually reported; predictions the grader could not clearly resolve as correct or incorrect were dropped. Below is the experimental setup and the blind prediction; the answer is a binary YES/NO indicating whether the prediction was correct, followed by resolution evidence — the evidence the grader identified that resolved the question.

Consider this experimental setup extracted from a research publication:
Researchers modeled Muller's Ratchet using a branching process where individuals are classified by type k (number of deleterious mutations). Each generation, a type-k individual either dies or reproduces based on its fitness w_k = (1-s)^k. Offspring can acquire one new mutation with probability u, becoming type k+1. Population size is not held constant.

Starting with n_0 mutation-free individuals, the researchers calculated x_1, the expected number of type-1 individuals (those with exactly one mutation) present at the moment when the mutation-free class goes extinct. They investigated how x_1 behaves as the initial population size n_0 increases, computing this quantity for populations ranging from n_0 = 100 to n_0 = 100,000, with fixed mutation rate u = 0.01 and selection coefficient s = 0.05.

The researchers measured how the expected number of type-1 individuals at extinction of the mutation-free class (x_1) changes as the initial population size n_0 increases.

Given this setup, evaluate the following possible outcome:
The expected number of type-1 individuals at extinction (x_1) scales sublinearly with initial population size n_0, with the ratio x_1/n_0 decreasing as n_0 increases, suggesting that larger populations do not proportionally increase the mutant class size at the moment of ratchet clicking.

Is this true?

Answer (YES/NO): YES